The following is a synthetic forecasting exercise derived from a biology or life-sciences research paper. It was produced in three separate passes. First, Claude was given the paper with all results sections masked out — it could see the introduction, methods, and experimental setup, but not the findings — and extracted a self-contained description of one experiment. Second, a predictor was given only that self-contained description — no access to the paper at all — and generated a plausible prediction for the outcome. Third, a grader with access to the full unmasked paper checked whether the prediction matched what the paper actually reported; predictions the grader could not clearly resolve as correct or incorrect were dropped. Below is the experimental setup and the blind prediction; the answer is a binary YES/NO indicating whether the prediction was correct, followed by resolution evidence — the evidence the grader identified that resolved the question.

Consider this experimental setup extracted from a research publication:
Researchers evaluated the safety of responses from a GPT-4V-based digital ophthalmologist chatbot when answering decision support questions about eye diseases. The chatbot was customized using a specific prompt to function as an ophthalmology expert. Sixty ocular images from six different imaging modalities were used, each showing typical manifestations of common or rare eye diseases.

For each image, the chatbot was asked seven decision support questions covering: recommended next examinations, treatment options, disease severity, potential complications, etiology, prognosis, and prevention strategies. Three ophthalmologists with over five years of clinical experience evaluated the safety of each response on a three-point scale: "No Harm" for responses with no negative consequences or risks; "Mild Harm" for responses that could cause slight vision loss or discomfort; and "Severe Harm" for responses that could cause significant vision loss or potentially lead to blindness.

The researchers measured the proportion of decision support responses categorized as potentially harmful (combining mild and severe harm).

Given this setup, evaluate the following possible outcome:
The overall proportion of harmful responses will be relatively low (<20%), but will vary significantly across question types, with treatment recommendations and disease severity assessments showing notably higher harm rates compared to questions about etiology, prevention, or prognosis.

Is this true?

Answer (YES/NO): NO